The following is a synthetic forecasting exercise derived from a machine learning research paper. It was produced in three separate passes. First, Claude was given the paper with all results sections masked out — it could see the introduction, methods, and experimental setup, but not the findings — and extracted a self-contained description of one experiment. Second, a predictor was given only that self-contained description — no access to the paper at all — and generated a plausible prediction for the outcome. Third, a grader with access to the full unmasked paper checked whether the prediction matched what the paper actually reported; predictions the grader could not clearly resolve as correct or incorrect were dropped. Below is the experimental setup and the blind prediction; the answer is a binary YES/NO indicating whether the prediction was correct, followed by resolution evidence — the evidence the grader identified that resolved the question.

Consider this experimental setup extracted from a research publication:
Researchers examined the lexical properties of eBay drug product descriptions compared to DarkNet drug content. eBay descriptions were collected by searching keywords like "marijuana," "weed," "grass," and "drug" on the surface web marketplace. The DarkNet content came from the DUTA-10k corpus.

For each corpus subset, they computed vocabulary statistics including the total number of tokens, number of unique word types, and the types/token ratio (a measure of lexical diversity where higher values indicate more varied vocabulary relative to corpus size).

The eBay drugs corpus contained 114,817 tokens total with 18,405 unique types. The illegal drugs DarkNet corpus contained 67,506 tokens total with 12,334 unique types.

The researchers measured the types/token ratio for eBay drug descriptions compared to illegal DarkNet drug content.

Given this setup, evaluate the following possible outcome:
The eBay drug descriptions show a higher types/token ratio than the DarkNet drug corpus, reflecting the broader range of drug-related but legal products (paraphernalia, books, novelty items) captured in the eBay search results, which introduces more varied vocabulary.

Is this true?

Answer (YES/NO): YES